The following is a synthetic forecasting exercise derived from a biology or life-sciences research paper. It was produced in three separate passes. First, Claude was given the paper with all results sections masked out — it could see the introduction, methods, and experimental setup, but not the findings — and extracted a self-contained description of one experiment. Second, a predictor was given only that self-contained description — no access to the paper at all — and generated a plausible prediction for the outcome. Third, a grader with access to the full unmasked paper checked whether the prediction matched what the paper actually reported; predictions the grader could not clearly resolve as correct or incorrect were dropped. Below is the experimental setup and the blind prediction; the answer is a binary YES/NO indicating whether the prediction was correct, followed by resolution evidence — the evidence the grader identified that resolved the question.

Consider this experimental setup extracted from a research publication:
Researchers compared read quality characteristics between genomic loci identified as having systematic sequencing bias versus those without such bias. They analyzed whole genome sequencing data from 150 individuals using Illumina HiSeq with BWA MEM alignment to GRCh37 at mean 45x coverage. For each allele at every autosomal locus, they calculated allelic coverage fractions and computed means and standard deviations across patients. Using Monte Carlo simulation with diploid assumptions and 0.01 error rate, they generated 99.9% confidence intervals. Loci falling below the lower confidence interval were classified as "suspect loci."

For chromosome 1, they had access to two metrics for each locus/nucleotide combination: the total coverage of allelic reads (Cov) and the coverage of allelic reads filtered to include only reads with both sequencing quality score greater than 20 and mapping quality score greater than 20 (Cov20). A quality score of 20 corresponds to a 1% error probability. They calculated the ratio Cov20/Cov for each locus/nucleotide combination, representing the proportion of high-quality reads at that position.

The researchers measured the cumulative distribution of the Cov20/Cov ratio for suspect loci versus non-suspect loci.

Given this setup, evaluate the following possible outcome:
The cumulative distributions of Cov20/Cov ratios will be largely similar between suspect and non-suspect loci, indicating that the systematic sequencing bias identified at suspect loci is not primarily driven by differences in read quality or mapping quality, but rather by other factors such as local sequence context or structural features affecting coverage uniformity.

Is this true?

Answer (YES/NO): NO